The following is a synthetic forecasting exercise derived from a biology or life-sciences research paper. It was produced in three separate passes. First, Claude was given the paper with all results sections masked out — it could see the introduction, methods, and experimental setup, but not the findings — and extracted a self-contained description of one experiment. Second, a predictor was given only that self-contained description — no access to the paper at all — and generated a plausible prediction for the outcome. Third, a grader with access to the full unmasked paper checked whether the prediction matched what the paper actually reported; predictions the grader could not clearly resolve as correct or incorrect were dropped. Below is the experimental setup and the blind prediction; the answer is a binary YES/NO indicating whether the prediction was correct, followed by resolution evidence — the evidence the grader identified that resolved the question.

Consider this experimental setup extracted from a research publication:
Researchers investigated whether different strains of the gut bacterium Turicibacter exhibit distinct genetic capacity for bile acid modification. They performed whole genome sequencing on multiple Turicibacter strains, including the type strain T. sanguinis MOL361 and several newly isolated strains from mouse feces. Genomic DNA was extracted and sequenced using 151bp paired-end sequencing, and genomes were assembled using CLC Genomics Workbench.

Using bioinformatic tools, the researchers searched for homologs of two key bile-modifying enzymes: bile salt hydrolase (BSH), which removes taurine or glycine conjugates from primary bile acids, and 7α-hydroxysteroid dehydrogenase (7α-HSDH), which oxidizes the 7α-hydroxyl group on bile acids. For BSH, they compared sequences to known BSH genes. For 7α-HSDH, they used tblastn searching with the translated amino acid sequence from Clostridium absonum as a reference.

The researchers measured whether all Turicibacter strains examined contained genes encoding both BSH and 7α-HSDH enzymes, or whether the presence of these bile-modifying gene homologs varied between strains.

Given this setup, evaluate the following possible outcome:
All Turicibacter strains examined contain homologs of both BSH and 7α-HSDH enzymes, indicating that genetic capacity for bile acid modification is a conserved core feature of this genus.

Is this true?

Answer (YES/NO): NO